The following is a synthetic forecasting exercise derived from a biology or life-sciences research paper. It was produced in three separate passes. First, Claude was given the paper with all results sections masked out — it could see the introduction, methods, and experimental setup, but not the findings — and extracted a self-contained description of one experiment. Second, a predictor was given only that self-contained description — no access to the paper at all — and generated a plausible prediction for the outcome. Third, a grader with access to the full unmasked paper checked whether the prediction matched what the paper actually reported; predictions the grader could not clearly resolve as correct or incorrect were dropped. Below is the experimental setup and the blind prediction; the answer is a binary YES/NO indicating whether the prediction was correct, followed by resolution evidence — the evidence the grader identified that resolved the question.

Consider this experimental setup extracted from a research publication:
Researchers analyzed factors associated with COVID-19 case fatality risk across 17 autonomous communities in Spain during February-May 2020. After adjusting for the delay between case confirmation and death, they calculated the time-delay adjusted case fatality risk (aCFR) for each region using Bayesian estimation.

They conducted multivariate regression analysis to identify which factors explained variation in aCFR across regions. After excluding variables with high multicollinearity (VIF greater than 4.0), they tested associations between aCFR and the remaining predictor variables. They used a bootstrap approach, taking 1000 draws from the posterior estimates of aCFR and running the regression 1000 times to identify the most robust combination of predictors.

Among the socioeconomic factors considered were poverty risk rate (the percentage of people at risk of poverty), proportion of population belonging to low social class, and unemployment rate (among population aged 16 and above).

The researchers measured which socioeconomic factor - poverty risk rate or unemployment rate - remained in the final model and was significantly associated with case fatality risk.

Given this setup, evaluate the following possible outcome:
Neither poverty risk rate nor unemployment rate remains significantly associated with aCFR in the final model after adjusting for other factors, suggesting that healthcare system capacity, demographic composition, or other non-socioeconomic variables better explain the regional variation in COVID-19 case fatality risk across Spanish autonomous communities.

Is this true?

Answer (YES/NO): NO